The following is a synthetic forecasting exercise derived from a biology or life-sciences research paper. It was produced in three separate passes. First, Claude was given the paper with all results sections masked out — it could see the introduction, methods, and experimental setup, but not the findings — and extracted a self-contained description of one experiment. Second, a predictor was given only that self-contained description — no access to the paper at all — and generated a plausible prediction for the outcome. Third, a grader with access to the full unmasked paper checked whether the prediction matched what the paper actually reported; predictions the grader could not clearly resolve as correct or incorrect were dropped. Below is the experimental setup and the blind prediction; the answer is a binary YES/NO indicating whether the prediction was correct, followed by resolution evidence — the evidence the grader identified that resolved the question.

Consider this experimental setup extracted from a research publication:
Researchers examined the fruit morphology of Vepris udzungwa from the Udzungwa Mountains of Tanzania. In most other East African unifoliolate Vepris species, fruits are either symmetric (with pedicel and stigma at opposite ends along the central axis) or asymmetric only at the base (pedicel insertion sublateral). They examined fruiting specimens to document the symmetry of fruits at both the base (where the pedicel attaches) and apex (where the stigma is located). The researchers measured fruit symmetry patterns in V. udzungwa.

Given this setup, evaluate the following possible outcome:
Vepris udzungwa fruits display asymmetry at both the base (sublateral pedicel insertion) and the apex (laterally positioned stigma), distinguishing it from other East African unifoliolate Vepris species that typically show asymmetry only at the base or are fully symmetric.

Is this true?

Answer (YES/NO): YES